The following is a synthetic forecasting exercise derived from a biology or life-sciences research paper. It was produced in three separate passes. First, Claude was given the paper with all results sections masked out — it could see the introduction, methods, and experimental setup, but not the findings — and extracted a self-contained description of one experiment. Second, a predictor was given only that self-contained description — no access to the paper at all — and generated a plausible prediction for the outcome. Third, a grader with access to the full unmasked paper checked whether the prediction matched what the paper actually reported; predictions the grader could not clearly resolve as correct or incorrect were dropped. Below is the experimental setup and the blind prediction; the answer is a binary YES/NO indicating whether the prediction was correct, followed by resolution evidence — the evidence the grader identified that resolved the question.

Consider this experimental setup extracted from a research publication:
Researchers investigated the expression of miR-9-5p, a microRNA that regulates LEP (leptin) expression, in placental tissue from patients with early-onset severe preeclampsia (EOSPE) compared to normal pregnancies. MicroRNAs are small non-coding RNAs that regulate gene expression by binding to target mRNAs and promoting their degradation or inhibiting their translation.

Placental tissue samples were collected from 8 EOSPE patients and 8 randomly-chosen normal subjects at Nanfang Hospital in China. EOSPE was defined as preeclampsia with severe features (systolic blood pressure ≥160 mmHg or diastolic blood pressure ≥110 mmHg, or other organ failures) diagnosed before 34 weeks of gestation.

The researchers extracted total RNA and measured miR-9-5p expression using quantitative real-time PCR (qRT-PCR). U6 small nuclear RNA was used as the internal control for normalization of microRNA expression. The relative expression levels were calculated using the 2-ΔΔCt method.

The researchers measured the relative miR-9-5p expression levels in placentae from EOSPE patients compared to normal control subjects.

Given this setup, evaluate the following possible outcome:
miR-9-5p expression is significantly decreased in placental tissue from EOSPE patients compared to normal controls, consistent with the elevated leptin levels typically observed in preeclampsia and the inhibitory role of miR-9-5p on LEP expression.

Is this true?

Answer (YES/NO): NO